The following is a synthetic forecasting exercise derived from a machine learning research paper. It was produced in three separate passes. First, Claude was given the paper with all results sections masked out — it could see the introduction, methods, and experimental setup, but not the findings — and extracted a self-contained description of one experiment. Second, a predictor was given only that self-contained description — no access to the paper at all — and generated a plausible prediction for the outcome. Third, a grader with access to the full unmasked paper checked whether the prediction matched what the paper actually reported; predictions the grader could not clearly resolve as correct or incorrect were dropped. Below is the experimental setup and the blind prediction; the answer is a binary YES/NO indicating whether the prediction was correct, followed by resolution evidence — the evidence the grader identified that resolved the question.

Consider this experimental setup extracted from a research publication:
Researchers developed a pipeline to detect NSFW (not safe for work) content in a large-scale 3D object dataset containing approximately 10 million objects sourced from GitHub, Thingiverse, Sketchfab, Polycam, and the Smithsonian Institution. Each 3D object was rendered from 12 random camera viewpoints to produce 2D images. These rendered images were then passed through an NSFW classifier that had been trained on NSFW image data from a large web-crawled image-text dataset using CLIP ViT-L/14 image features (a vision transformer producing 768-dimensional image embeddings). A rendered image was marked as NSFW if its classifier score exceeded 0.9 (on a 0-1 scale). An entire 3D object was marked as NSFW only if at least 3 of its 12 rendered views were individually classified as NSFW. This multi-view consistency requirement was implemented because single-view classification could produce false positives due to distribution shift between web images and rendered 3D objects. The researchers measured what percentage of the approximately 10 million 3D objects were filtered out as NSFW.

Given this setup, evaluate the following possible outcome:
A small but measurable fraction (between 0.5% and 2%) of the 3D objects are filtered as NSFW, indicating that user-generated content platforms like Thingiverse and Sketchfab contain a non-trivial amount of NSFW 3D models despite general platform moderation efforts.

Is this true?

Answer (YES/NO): NO